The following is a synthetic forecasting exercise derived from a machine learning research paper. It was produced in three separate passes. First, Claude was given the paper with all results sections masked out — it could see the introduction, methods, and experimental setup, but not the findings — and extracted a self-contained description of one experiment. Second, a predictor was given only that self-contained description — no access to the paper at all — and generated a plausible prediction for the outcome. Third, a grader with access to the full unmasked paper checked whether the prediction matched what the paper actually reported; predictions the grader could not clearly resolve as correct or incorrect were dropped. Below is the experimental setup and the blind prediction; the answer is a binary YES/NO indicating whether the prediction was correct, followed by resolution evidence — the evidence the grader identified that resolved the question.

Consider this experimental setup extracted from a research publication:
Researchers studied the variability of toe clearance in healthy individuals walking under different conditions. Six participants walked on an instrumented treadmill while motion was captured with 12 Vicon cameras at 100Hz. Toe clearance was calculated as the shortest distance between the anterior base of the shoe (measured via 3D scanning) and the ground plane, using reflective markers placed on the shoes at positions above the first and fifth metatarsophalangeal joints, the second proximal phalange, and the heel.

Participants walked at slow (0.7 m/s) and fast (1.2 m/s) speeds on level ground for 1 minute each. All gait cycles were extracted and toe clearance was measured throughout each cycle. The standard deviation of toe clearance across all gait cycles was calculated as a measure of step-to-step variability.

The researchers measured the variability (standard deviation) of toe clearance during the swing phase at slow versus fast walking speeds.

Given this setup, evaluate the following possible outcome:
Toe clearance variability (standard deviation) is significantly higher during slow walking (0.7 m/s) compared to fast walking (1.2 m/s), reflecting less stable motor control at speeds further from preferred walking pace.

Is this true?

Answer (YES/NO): NO